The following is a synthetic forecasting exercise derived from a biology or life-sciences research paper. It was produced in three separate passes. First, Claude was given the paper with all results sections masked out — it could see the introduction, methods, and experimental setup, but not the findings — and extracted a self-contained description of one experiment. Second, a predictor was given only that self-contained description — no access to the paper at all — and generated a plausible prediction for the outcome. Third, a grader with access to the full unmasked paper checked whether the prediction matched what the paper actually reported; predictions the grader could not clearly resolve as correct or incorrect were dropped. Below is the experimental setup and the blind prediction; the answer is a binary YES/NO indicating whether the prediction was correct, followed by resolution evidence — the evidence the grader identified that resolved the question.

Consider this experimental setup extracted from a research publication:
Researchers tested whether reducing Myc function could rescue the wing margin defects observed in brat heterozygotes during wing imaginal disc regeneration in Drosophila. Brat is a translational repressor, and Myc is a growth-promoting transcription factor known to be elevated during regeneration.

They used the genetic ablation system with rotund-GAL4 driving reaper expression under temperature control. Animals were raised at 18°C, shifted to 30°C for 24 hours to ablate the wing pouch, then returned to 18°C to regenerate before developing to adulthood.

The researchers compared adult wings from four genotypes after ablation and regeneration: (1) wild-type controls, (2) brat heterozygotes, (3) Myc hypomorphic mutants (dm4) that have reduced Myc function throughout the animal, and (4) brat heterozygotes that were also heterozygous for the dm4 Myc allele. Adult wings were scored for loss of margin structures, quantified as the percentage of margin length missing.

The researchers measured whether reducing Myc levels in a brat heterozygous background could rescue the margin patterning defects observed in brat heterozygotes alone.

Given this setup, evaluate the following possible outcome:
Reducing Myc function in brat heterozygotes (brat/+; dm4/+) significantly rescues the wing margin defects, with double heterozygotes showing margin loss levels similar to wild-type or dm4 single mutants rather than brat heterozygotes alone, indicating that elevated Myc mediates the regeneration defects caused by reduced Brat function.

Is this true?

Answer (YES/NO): NO